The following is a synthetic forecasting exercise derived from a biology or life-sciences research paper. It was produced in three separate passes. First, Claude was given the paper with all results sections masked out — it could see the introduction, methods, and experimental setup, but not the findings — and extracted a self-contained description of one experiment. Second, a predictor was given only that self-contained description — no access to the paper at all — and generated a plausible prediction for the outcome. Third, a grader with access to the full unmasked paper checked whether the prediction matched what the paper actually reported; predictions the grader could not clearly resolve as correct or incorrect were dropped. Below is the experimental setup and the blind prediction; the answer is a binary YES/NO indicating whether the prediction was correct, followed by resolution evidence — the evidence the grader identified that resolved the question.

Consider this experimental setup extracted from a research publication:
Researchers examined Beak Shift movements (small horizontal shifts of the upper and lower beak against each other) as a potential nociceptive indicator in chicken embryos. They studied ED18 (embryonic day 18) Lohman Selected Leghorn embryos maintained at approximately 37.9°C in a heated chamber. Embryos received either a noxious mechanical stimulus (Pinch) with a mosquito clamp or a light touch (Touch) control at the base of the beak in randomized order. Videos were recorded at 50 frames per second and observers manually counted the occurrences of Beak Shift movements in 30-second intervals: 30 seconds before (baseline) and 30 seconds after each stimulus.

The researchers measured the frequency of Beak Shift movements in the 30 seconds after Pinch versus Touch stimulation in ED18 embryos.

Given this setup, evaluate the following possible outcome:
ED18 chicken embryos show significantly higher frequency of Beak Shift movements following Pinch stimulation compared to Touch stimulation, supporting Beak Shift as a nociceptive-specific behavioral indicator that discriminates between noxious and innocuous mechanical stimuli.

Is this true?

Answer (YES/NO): NO